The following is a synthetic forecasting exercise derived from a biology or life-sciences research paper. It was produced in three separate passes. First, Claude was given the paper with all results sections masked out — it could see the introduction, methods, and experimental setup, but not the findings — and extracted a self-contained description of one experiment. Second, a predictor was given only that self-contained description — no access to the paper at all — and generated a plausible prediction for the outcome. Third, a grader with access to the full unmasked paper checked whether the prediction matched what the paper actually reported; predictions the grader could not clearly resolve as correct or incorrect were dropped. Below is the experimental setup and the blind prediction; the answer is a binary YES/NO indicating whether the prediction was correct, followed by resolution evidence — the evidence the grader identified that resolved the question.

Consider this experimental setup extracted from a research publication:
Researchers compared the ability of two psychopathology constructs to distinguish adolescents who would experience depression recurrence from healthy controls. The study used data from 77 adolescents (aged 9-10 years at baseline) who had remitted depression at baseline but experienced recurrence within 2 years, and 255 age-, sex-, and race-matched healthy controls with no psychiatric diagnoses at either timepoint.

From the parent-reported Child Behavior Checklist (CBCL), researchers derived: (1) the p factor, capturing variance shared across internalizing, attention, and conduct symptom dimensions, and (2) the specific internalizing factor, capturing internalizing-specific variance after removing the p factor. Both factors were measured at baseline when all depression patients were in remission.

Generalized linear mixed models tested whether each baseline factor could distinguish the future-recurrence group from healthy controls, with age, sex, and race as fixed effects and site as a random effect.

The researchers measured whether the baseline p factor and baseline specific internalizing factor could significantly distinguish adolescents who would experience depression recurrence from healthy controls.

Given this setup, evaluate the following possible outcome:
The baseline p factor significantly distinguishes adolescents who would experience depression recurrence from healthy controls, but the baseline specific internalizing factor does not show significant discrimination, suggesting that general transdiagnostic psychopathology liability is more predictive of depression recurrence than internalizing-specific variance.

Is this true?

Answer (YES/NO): NO